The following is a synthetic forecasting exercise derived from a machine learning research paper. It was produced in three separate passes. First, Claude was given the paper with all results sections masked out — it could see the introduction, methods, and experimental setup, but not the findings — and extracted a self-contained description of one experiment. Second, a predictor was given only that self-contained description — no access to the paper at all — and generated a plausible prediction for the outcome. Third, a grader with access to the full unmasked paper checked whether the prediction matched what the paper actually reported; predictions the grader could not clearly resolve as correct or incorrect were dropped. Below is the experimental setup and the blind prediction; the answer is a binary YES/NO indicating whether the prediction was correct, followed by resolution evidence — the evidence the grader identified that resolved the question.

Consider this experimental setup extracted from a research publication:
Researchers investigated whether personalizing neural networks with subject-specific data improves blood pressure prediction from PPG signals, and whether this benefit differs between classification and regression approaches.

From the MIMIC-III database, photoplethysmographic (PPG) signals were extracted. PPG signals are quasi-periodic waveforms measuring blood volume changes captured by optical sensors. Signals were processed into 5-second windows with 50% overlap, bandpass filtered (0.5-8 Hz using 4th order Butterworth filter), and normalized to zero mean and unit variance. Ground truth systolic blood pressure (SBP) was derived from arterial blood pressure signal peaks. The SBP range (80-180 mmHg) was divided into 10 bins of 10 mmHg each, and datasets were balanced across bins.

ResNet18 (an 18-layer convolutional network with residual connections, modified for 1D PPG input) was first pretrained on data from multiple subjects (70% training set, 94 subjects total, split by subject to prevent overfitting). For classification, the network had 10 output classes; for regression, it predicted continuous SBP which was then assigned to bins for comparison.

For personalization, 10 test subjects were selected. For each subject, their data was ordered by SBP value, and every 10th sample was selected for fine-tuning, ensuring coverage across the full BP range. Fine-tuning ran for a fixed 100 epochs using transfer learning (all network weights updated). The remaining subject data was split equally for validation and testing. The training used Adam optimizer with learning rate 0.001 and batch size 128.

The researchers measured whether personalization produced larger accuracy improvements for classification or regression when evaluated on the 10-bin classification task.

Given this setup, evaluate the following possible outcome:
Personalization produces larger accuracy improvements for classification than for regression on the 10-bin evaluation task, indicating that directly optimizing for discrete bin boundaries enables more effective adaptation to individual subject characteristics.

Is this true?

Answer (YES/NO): YES